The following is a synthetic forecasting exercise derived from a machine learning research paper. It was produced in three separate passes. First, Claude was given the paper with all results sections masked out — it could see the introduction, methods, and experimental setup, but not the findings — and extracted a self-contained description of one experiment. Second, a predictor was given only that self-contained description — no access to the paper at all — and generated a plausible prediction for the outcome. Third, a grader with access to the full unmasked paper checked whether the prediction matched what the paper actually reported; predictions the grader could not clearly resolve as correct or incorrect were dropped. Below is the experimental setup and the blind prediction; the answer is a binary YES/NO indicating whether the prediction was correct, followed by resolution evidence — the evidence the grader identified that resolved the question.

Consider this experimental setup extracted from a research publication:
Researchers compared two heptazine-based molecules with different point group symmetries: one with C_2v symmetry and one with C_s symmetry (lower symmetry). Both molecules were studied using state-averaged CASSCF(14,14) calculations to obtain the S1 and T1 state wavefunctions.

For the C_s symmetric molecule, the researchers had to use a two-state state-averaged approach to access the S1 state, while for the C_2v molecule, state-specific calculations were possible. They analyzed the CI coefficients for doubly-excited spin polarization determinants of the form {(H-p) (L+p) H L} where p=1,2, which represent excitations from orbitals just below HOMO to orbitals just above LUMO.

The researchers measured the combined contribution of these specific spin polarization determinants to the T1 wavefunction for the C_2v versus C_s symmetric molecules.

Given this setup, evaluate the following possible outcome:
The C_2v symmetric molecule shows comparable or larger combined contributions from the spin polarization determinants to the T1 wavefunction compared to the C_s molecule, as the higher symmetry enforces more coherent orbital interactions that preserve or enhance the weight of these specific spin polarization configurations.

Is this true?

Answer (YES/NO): YES